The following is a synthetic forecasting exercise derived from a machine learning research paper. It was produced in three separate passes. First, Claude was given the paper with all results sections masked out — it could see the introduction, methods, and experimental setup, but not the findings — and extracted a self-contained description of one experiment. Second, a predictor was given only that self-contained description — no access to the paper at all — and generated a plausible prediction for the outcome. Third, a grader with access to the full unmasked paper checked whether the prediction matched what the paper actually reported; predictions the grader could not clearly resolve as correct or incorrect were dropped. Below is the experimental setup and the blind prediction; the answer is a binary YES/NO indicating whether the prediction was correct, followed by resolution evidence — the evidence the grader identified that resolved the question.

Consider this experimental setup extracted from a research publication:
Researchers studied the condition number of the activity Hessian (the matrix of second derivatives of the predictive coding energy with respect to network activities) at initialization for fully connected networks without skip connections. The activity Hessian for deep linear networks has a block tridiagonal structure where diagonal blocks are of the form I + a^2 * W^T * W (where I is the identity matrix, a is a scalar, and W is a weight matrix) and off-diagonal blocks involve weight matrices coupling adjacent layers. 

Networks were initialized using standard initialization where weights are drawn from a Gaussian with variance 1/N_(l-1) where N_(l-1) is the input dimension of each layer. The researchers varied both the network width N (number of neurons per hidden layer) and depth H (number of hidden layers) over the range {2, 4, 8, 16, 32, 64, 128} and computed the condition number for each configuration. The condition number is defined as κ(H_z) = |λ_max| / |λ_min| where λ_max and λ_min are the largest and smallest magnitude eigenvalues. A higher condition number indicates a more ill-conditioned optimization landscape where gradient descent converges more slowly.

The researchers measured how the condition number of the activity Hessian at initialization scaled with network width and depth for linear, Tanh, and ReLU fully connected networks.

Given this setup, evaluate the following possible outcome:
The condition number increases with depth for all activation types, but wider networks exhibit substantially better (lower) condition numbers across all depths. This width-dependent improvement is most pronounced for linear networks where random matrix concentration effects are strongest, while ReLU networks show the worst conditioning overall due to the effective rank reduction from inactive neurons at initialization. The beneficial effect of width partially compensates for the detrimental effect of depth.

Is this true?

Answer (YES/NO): NO